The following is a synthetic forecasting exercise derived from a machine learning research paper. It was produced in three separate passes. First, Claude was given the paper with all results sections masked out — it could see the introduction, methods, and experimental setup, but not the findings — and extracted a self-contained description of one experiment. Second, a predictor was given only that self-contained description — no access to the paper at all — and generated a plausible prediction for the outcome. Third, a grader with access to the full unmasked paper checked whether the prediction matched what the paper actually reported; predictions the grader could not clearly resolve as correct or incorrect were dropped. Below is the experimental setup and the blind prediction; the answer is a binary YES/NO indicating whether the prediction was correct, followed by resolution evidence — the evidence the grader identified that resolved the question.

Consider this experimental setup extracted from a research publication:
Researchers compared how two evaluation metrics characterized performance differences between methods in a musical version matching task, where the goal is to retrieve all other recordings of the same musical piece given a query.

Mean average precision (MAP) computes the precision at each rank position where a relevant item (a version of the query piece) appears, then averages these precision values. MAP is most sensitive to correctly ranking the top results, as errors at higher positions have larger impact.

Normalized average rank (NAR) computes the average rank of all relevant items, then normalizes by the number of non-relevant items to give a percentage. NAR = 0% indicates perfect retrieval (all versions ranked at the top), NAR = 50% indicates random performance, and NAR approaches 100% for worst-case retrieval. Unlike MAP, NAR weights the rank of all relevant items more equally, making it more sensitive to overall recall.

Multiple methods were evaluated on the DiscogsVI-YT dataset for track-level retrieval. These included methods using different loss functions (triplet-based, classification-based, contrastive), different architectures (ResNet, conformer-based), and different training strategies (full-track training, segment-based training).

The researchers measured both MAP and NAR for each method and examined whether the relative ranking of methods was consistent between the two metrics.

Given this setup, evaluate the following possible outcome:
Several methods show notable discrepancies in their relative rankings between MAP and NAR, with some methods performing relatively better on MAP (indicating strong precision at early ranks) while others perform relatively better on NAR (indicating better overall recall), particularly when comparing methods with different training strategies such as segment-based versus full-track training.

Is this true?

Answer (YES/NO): NO